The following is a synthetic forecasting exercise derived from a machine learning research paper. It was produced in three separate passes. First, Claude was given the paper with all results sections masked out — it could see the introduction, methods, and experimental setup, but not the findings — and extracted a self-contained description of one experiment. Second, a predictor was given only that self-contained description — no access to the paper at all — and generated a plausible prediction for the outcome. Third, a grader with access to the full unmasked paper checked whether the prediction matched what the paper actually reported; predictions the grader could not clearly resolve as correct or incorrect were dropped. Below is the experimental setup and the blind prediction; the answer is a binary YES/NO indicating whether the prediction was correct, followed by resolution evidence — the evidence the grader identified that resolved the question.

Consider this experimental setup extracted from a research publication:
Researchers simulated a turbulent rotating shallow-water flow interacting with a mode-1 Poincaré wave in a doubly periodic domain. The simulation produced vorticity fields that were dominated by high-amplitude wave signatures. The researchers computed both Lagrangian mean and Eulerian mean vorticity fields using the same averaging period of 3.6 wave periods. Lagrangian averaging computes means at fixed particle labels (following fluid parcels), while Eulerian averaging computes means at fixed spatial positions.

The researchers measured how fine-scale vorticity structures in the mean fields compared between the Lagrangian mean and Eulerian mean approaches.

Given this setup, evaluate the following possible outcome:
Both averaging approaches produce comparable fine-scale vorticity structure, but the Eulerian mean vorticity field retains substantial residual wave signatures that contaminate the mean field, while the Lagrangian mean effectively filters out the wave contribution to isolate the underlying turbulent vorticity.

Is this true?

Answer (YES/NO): NO